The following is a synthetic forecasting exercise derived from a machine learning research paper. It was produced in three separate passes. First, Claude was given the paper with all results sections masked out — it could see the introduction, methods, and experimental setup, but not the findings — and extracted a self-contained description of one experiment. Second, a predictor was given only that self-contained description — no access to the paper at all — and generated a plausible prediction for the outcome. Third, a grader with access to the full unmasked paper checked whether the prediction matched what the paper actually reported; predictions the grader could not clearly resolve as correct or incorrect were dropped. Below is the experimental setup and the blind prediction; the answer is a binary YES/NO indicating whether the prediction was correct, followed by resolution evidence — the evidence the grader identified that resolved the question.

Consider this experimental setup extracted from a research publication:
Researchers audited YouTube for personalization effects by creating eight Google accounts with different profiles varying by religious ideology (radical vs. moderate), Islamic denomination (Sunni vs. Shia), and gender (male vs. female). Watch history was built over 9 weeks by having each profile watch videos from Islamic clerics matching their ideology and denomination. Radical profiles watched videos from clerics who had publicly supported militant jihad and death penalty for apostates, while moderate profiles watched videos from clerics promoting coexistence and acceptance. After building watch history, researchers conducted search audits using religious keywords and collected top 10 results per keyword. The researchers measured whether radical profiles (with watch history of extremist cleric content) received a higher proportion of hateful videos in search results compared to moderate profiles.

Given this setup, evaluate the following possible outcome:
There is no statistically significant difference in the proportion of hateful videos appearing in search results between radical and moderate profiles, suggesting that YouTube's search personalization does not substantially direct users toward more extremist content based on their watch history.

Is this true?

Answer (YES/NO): YES